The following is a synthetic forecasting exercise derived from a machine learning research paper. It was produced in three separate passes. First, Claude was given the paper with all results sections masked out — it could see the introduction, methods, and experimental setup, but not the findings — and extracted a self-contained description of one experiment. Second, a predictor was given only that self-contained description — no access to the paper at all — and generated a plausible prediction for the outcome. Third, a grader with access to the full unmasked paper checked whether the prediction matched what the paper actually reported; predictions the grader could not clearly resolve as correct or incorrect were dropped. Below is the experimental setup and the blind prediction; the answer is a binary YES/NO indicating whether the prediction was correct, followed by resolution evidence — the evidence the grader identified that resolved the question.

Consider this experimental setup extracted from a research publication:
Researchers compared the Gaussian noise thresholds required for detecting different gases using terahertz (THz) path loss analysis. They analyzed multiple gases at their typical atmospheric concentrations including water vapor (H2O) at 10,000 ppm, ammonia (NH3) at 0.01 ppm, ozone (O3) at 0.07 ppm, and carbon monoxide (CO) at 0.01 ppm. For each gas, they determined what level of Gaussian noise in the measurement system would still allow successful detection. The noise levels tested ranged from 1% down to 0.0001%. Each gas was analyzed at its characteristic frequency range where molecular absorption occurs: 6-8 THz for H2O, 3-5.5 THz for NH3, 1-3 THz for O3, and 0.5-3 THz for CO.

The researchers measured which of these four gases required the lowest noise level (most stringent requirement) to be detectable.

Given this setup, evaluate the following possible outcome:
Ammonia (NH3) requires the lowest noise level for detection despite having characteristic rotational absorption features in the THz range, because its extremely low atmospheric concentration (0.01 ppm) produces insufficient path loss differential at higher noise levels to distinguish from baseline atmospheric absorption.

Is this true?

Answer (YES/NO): NO